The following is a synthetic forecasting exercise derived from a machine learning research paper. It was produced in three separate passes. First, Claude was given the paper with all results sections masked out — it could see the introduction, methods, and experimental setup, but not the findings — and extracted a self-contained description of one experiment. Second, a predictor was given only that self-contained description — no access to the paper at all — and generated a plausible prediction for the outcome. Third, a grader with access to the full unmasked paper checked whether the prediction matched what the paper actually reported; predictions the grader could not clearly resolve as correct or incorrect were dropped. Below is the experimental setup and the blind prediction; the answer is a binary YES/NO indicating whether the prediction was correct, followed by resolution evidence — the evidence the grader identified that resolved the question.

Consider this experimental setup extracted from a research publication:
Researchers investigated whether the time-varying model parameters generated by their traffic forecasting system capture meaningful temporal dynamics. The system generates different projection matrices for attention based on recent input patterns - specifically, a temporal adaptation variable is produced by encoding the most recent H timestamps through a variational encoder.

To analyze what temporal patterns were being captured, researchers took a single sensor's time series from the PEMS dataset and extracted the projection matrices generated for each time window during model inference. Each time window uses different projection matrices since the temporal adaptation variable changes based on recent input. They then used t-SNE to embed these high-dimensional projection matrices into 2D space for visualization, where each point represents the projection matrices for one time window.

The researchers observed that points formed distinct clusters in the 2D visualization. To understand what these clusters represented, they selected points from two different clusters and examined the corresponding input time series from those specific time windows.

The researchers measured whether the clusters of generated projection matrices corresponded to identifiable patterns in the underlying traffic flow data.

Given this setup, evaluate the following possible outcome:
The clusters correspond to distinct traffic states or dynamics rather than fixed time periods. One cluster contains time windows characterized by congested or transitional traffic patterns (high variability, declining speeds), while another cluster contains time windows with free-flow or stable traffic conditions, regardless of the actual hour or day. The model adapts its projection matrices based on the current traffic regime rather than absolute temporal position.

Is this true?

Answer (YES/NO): NO